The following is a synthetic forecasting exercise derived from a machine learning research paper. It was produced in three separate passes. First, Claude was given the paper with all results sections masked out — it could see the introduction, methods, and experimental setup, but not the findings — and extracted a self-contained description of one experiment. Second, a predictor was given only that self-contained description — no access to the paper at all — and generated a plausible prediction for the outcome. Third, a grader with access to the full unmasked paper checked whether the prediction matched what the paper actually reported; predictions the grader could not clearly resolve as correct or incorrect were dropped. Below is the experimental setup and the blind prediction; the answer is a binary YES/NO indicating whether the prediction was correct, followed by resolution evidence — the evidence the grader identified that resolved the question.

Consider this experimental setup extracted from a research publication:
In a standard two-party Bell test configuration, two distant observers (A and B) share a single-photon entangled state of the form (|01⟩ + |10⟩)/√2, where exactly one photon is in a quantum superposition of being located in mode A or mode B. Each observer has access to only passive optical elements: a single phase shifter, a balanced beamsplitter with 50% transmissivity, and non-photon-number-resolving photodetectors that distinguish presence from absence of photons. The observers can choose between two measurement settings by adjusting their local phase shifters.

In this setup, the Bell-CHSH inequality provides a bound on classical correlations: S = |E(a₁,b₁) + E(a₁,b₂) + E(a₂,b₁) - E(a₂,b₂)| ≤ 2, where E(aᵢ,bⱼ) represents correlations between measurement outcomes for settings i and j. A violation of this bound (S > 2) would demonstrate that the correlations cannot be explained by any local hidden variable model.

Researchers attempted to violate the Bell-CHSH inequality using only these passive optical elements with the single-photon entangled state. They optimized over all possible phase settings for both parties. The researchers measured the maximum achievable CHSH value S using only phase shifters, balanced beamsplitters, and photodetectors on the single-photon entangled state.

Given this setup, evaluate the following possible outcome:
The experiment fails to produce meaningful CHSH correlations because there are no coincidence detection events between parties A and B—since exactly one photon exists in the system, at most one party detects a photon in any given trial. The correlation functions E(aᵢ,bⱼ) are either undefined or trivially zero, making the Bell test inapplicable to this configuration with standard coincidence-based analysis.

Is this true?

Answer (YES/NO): NO